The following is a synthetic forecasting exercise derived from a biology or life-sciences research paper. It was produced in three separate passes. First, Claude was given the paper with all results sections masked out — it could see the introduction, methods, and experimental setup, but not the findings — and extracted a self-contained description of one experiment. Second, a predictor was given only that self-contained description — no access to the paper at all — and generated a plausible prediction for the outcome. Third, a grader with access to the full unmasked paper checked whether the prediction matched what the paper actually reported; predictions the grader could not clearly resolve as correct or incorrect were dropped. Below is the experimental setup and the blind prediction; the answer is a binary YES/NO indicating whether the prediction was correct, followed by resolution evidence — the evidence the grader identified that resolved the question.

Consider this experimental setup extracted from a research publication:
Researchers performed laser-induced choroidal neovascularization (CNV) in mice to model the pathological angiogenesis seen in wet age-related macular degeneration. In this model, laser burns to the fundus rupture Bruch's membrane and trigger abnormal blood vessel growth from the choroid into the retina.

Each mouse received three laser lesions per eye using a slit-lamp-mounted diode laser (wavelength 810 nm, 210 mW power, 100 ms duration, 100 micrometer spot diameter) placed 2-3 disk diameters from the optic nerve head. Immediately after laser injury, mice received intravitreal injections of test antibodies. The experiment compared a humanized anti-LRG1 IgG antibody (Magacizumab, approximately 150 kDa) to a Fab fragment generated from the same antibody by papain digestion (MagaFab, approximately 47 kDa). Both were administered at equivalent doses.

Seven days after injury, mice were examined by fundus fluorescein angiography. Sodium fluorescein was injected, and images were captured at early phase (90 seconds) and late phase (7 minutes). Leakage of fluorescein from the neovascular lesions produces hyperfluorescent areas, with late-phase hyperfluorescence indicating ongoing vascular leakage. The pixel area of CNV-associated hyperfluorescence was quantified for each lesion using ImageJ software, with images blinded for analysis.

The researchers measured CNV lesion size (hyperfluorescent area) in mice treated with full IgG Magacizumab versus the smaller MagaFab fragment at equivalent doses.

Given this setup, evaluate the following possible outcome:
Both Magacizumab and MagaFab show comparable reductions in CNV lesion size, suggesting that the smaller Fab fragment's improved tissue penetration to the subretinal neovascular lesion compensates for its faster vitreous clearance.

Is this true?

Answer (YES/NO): YES